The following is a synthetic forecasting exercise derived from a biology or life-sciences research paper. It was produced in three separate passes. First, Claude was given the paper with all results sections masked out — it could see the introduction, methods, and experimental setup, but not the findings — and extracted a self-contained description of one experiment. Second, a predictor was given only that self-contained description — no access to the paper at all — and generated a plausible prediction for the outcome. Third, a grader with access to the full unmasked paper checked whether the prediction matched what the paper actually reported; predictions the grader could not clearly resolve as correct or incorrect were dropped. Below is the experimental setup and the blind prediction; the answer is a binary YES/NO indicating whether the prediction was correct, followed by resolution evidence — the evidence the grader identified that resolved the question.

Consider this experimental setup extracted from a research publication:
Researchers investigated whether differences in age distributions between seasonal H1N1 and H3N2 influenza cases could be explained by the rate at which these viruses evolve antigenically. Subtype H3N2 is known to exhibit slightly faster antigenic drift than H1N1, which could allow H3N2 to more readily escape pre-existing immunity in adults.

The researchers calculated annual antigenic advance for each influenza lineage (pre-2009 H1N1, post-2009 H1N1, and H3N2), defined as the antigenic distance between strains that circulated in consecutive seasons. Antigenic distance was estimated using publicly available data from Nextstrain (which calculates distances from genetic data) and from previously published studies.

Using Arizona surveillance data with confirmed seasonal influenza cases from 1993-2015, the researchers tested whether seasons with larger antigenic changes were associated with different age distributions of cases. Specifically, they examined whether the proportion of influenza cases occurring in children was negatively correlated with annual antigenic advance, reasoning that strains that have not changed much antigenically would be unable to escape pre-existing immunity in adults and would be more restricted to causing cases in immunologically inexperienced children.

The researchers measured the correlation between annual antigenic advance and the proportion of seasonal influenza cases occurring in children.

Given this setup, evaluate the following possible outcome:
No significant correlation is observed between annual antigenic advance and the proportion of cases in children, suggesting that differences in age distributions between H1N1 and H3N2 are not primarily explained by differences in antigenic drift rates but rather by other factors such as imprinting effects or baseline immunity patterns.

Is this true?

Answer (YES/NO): YES